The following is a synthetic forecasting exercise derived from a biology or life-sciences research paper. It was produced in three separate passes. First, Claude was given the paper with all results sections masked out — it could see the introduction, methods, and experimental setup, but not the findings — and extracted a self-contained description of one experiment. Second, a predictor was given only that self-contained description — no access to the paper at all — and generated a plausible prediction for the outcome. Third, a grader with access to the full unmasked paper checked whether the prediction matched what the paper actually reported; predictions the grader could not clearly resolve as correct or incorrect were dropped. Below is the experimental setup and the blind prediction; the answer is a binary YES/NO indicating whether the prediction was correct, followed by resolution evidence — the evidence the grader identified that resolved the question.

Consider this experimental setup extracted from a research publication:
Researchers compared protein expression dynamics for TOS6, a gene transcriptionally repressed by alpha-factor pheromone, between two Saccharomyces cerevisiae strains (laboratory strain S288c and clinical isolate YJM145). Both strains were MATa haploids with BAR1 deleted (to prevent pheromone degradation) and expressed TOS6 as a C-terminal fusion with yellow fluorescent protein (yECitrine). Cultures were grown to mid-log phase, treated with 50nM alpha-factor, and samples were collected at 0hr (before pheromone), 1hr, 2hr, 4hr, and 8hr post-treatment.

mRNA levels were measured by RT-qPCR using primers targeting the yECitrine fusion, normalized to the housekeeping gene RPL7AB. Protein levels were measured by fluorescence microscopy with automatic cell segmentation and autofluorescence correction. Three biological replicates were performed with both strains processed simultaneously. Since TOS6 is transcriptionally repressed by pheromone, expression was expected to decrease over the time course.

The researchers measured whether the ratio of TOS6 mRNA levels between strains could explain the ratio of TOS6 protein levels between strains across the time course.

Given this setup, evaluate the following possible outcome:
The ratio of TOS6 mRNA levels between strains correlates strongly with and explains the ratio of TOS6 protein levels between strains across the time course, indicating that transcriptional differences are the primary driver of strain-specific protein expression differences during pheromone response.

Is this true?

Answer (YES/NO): NO